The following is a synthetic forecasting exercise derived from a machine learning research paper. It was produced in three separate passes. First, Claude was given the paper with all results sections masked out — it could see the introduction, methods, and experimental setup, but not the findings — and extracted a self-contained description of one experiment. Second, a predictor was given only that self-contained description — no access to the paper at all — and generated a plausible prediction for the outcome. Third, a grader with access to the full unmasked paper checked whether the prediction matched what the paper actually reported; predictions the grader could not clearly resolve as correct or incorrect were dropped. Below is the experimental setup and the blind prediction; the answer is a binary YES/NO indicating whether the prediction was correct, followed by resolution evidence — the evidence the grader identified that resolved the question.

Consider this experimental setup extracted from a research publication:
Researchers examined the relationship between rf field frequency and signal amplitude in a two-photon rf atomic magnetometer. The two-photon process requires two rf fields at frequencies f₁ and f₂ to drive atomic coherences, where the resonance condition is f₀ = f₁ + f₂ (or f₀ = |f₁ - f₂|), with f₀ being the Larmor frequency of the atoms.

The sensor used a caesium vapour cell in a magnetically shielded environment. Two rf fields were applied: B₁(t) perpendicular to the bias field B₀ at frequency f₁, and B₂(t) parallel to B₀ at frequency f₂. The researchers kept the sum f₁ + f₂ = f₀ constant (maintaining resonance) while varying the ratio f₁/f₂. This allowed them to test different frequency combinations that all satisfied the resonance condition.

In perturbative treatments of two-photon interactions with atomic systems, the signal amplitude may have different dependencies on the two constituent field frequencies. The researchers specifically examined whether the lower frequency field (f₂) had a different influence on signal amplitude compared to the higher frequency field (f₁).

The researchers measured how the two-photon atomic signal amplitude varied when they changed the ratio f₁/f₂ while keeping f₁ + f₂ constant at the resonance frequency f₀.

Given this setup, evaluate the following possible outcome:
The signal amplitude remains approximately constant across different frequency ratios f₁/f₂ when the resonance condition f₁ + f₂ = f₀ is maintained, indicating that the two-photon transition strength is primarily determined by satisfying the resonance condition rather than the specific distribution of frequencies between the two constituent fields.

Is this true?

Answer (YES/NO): NO